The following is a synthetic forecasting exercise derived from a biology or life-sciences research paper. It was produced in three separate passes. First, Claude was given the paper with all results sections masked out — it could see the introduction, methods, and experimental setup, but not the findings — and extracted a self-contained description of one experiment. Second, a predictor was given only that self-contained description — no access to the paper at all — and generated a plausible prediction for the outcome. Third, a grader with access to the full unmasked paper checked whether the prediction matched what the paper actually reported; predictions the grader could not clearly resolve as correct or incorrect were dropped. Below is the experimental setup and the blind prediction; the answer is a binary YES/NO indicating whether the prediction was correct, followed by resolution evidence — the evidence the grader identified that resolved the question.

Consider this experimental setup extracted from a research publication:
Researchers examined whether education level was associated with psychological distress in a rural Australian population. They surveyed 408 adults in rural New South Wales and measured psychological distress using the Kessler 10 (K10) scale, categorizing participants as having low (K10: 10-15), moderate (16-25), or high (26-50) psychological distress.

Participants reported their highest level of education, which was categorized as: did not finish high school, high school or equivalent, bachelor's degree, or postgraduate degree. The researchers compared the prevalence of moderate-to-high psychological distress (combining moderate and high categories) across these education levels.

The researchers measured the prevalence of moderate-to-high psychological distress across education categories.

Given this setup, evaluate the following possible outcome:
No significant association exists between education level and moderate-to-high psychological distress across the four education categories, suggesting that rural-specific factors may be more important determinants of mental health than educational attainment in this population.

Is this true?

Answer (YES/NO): NO